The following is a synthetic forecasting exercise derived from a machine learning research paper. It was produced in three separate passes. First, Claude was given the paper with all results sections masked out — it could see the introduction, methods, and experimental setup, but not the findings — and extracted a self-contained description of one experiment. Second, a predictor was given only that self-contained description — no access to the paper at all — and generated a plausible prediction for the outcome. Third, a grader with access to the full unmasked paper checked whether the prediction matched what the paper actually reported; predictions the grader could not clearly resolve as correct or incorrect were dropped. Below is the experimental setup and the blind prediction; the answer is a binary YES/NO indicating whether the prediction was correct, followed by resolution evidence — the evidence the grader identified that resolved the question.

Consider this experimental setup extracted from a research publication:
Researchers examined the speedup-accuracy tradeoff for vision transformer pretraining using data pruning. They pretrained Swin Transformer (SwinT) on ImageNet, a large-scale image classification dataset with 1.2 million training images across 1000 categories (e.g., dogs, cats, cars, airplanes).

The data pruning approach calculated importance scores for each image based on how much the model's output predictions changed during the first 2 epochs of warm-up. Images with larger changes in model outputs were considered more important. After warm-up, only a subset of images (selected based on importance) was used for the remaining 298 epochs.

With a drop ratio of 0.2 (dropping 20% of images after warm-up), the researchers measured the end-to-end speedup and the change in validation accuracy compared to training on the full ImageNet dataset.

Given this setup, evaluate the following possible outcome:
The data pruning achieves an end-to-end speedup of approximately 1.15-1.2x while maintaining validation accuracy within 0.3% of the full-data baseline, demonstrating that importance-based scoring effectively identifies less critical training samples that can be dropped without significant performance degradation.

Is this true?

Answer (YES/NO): NO